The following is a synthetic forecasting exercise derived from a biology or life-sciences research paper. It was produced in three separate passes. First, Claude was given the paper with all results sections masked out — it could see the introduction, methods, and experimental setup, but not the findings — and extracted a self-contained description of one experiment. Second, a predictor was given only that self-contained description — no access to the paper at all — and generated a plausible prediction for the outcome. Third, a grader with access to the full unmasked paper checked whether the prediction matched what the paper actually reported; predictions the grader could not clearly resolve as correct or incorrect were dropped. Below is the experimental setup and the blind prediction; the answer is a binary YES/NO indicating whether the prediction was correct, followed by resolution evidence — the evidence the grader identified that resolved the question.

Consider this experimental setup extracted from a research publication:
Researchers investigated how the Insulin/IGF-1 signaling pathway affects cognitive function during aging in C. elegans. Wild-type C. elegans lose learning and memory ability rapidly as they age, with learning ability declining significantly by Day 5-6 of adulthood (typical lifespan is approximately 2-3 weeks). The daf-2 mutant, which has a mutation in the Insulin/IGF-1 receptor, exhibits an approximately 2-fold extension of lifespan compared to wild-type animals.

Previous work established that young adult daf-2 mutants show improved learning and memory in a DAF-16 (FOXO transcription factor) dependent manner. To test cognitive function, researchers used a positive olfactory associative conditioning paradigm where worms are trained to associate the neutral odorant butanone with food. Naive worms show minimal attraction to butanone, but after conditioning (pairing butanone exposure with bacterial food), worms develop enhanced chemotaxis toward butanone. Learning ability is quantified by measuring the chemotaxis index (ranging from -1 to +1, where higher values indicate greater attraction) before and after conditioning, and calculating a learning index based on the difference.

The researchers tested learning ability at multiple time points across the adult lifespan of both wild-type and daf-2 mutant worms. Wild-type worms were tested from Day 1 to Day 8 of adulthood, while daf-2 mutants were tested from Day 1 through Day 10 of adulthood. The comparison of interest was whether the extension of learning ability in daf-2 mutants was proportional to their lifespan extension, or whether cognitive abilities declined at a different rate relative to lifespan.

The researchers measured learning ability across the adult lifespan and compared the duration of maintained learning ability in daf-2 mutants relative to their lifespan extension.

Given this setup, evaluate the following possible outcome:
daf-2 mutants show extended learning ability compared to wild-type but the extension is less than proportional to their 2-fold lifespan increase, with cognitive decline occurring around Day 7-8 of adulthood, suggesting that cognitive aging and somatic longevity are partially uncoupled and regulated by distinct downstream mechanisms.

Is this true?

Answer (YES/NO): NO